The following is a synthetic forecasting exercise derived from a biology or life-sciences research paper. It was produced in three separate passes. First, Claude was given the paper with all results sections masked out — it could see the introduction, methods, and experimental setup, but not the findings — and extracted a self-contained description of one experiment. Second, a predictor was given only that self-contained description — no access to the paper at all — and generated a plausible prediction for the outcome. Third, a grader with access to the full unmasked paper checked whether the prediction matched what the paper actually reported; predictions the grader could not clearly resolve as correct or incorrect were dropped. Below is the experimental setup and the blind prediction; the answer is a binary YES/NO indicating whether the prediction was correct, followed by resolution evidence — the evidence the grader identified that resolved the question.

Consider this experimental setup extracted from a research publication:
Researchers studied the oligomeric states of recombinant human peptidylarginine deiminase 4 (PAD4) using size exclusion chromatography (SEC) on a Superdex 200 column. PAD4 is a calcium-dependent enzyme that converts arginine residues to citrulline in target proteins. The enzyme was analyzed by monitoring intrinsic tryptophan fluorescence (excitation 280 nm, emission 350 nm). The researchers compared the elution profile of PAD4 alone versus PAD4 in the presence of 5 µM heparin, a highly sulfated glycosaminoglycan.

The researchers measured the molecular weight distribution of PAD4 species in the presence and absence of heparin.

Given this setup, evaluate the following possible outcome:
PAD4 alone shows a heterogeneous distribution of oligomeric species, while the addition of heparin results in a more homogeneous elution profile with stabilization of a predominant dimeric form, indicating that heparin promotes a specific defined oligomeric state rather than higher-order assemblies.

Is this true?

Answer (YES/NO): NO